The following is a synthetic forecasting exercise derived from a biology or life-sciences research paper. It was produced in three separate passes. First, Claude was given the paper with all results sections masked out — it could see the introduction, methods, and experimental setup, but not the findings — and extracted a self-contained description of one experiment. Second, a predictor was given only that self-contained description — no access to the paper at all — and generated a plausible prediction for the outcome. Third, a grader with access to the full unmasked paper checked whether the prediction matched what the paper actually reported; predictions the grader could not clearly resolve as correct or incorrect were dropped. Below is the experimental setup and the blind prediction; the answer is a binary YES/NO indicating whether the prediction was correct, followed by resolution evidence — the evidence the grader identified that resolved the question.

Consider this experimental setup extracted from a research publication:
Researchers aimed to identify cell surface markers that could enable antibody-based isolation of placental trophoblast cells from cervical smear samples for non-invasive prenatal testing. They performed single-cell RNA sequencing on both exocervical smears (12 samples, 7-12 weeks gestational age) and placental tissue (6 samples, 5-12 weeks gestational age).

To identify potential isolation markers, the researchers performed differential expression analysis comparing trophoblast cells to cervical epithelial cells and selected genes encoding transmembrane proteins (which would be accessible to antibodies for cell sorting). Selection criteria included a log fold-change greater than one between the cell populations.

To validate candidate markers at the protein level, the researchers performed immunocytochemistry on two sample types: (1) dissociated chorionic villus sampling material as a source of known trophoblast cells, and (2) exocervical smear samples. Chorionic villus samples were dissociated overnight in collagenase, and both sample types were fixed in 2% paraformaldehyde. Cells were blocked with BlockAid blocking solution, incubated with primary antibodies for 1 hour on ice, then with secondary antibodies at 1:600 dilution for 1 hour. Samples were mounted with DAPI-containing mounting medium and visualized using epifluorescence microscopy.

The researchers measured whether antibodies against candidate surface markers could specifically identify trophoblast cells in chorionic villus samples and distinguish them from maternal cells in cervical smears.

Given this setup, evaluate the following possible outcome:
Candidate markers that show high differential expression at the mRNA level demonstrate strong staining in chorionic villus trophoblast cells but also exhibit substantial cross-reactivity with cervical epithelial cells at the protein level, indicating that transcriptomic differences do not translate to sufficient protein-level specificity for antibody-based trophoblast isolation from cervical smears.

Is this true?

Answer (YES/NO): NO